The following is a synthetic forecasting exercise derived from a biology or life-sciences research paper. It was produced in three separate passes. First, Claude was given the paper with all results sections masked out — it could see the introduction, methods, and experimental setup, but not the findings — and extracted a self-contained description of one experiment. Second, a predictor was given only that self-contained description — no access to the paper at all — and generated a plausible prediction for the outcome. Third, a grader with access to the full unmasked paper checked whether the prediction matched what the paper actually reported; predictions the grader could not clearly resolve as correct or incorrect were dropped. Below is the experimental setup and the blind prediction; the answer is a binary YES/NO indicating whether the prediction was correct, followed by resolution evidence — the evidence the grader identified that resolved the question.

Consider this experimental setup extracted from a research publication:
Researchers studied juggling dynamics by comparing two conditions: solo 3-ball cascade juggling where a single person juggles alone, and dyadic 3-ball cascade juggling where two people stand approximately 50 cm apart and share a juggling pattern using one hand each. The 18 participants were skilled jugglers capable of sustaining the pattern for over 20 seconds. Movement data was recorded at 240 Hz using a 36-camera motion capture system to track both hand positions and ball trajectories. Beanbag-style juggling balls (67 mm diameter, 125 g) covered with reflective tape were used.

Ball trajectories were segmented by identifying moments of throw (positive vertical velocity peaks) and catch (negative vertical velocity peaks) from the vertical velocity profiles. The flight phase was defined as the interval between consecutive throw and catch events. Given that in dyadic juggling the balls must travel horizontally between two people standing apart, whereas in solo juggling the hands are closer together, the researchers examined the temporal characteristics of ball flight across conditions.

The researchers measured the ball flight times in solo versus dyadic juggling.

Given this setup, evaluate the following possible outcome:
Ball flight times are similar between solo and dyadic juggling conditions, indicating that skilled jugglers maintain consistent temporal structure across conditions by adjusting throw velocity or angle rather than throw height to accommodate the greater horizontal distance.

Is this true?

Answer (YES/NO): NO